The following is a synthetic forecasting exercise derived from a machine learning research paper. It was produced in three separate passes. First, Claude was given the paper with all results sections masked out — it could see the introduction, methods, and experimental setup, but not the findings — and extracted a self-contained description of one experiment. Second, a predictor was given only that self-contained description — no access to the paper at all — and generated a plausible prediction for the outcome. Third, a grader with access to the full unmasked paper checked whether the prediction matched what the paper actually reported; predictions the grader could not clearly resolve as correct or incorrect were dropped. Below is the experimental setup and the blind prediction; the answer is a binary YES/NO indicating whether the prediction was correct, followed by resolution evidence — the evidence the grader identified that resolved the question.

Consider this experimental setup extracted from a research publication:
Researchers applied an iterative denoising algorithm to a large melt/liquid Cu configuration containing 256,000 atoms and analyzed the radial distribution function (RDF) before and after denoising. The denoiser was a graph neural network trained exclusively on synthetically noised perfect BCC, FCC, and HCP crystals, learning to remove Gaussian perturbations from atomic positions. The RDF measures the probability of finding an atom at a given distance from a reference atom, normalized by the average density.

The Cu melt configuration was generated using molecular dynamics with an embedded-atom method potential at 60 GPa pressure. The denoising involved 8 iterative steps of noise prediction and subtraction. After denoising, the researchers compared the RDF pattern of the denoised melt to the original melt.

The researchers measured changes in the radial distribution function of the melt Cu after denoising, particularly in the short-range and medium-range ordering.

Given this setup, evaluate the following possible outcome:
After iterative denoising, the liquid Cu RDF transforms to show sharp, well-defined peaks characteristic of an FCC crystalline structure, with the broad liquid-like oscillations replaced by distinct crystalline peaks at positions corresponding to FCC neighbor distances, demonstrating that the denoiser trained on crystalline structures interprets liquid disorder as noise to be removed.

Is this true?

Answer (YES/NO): NO